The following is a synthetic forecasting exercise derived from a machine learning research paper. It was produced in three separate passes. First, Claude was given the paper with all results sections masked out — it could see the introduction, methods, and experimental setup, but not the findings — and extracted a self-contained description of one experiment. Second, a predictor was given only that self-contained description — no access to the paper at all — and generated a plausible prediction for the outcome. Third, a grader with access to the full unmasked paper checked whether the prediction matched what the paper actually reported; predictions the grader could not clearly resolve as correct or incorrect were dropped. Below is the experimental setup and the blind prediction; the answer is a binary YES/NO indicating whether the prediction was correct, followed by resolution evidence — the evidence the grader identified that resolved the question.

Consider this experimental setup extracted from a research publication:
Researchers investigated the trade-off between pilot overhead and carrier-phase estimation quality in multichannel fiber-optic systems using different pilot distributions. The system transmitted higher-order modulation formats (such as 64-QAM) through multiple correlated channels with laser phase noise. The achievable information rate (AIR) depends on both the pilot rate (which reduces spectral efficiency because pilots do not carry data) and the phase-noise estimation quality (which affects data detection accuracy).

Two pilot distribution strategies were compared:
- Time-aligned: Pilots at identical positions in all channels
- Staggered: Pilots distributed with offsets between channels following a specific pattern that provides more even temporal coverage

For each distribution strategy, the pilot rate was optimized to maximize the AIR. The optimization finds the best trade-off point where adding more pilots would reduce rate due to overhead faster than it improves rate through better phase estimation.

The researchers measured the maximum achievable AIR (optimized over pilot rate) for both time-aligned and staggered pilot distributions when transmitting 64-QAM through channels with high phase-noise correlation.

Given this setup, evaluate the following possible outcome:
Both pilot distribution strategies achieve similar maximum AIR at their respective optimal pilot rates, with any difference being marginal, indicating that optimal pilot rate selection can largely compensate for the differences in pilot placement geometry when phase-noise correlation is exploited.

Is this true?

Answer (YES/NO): YES